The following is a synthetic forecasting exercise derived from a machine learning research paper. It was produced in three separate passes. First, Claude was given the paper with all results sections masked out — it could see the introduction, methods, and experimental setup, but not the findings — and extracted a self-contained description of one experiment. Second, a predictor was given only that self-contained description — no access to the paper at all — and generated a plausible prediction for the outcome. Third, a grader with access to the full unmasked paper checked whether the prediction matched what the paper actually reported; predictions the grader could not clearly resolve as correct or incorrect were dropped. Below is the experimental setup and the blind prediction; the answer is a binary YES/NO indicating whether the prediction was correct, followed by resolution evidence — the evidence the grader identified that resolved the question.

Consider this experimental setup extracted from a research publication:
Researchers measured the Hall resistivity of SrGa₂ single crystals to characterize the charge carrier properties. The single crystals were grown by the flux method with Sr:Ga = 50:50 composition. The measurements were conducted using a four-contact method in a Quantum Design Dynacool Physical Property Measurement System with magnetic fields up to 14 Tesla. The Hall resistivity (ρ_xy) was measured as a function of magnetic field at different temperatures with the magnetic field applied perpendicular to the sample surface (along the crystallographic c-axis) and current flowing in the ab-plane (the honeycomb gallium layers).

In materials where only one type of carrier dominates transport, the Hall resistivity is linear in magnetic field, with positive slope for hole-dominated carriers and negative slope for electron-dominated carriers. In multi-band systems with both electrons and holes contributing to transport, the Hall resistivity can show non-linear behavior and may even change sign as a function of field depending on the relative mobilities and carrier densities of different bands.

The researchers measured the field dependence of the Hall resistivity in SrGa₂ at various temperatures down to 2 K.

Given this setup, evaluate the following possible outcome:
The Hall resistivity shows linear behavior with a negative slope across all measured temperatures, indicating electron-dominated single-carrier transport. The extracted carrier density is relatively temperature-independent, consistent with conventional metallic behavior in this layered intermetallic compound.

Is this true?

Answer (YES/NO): NO